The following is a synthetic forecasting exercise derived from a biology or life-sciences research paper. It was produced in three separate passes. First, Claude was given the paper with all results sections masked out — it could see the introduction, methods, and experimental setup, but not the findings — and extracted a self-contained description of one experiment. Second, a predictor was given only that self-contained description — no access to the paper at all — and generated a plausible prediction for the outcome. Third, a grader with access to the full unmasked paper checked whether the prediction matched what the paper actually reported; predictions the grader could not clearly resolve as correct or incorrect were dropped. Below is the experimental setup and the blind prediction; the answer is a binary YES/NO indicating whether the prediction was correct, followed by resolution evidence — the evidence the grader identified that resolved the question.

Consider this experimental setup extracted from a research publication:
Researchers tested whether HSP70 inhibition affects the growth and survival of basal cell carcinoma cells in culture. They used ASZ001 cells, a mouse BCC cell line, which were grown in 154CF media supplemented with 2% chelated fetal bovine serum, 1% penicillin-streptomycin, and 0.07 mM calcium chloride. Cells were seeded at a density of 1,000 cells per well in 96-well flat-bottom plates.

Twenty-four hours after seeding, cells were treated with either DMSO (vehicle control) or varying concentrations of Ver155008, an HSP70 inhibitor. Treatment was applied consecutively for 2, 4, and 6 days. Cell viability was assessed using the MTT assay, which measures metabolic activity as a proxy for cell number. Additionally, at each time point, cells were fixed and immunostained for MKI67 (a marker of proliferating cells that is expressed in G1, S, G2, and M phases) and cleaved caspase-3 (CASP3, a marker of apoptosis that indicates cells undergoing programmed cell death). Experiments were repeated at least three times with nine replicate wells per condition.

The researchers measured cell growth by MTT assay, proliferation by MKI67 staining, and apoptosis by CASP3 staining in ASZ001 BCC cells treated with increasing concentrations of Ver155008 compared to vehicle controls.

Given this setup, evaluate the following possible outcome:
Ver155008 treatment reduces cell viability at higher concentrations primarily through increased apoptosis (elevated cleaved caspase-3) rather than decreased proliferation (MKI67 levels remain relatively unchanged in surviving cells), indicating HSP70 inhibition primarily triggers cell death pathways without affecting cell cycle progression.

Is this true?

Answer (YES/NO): NO